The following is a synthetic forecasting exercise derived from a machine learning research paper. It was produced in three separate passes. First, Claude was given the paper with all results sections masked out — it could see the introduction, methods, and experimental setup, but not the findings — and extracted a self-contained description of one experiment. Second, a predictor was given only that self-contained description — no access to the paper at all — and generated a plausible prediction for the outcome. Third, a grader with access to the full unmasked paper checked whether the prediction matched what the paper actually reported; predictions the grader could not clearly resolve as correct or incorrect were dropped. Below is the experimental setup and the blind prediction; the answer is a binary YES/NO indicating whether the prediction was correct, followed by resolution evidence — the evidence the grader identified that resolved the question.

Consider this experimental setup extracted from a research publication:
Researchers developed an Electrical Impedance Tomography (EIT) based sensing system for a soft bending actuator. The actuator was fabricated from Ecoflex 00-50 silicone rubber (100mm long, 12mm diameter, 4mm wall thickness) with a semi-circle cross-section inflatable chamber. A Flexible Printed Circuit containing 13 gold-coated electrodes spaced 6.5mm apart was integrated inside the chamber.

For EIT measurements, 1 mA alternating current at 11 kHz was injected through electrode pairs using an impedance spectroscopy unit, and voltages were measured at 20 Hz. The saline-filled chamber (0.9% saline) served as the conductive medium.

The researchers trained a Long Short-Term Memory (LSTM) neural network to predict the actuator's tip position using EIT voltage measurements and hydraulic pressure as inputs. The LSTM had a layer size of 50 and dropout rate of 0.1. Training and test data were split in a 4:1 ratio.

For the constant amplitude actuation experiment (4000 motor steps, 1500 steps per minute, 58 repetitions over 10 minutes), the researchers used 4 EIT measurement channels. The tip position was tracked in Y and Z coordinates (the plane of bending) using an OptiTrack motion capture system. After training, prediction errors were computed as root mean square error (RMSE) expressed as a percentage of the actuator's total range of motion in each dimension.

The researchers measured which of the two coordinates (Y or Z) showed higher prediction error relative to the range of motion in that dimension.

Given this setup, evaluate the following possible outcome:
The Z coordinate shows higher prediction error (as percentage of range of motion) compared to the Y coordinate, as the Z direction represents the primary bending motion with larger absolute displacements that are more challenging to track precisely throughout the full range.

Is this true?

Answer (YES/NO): NO